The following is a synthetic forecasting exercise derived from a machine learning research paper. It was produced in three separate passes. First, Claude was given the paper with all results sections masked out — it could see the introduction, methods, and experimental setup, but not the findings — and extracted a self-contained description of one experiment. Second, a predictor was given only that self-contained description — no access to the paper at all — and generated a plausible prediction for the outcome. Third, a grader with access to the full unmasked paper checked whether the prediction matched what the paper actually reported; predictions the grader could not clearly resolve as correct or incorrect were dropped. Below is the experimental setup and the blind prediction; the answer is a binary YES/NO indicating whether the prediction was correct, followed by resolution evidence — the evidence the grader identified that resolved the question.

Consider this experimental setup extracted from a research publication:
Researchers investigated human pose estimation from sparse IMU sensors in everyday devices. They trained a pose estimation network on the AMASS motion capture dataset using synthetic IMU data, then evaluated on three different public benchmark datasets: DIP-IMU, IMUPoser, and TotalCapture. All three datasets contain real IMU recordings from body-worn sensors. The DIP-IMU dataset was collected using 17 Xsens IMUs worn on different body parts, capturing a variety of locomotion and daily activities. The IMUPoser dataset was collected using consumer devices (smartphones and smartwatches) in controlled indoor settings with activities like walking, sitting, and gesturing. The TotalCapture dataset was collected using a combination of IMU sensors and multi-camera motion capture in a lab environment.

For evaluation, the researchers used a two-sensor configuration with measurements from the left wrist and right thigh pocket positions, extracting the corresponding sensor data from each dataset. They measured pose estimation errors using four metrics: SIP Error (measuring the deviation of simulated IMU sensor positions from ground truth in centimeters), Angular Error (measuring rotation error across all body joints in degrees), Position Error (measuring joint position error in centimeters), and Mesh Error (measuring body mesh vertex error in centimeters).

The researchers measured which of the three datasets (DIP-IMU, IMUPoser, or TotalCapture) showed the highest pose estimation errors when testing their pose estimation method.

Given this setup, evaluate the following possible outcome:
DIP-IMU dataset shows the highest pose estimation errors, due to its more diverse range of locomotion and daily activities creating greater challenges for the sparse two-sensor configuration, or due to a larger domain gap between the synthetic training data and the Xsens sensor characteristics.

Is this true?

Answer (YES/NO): YES